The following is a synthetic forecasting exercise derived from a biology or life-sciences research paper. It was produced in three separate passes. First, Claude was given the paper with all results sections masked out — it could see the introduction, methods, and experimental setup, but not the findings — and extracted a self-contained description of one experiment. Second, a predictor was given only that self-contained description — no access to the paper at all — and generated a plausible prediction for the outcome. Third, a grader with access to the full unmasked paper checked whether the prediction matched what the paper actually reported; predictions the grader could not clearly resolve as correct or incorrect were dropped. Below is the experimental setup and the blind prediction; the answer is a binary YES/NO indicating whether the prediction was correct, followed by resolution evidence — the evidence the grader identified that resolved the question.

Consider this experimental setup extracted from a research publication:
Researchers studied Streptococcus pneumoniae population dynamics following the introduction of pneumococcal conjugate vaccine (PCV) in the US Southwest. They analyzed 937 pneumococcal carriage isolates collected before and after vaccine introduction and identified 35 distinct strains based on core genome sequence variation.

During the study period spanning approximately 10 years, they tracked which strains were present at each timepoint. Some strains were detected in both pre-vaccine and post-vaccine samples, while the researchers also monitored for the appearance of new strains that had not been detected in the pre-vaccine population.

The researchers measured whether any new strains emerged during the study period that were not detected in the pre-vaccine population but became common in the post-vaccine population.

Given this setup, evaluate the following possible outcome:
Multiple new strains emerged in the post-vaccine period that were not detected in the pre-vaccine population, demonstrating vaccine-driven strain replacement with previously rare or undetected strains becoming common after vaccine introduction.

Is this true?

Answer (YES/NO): YES